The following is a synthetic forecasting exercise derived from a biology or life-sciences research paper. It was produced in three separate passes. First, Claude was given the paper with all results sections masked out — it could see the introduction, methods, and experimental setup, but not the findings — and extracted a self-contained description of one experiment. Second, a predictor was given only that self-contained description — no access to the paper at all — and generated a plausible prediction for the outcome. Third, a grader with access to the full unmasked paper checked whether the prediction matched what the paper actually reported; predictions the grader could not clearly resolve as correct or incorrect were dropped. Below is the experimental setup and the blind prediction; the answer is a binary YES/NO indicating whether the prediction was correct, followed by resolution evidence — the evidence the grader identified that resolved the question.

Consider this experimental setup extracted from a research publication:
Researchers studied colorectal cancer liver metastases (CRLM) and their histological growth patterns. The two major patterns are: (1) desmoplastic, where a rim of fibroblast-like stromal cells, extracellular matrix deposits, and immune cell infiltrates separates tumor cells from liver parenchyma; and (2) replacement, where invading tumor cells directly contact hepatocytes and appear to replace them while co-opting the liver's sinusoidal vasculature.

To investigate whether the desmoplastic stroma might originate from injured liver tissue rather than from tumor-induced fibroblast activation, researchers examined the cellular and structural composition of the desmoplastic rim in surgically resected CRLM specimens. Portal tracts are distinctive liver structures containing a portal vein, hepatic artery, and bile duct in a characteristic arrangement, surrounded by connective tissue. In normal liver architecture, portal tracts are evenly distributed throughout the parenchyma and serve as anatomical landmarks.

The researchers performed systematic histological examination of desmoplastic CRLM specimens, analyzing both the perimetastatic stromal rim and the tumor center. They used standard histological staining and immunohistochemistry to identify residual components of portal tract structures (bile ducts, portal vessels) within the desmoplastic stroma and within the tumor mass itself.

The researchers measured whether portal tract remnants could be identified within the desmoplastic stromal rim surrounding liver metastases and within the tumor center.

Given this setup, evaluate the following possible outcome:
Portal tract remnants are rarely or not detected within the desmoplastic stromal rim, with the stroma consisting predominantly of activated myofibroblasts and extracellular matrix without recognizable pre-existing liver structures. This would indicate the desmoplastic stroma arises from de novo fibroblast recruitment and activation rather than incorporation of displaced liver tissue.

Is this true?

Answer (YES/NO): NO